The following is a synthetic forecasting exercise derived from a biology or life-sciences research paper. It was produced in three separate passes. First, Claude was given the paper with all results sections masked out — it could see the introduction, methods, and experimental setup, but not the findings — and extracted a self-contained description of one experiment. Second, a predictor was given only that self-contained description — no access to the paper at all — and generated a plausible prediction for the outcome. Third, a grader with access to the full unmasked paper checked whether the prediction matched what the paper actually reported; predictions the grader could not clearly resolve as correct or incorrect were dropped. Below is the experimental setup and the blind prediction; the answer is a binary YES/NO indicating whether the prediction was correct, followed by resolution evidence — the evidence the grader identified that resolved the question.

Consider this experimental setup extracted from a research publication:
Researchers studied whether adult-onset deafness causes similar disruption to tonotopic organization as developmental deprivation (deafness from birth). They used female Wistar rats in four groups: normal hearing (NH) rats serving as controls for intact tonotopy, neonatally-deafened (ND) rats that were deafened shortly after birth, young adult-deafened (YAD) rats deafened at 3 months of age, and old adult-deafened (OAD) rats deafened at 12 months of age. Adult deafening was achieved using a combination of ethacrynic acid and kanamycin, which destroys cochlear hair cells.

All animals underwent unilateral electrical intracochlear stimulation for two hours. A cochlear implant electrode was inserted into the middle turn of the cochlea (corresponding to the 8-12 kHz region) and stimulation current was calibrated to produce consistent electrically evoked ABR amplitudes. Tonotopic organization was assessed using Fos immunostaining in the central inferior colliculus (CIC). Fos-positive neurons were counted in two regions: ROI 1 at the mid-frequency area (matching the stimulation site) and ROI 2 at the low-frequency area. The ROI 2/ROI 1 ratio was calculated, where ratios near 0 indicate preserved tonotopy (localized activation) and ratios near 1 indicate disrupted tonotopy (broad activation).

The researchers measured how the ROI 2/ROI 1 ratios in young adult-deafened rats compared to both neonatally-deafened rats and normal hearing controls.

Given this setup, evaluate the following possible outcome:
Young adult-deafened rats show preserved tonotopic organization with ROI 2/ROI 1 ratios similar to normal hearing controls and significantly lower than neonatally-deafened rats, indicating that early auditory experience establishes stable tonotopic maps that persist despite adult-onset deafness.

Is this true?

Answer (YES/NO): NO